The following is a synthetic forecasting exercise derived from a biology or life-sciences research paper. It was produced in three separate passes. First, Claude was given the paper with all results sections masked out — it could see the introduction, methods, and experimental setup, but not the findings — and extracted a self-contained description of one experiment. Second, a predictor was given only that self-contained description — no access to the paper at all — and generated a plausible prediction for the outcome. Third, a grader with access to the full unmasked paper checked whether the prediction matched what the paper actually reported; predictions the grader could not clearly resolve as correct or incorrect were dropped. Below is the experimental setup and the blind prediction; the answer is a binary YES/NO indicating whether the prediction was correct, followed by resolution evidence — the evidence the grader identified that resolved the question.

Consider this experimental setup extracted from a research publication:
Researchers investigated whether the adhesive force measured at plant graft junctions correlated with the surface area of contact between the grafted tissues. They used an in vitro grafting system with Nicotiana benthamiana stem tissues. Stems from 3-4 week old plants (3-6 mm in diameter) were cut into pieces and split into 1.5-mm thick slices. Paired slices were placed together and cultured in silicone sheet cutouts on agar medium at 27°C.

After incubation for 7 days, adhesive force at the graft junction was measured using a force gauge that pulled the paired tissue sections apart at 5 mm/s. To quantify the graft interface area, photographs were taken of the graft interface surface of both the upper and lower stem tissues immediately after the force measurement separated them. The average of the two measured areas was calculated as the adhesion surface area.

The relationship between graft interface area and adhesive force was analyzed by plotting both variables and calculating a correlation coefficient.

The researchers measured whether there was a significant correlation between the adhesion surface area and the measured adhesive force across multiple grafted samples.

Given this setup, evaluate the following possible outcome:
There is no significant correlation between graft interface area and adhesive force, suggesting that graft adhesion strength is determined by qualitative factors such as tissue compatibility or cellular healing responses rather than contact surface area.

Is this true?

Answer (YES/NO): YES